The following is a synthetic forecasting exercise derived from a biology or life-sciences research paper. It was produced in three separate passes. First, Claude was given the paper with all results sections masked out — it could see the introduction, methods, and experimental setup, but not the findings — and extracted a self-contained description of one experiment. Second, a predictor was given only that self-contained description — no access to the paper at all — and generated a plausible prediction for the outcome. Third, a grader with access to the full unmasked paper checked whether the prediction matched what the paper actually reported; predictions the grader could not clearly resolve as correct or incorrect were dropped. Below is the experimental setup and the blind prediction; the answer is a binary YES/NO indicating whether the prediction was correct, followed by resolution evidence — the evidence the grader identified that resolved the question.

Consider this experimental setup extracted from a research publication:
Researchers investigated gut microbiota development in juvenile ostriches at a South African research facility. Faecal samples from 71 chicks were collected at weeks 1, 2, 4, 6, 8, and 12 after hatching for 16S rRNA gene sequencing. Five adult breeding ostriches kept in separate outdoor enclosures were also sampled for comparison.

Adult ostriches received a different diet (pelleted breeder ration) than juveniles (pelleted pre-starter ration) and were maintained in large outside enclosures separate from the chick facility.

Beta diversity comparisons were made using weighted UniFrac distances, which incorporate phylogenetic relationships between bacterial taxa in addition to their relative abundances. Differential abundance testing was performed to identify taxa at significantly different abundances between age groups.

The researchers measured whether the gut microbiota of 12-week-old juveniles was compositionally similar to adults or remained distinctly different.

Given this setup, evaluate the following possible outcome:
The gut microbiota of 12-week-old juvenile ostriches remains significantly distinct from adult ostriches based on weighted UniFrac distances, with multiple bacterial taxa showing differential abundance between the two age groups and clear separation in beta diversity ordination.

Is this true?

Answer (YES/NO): YES